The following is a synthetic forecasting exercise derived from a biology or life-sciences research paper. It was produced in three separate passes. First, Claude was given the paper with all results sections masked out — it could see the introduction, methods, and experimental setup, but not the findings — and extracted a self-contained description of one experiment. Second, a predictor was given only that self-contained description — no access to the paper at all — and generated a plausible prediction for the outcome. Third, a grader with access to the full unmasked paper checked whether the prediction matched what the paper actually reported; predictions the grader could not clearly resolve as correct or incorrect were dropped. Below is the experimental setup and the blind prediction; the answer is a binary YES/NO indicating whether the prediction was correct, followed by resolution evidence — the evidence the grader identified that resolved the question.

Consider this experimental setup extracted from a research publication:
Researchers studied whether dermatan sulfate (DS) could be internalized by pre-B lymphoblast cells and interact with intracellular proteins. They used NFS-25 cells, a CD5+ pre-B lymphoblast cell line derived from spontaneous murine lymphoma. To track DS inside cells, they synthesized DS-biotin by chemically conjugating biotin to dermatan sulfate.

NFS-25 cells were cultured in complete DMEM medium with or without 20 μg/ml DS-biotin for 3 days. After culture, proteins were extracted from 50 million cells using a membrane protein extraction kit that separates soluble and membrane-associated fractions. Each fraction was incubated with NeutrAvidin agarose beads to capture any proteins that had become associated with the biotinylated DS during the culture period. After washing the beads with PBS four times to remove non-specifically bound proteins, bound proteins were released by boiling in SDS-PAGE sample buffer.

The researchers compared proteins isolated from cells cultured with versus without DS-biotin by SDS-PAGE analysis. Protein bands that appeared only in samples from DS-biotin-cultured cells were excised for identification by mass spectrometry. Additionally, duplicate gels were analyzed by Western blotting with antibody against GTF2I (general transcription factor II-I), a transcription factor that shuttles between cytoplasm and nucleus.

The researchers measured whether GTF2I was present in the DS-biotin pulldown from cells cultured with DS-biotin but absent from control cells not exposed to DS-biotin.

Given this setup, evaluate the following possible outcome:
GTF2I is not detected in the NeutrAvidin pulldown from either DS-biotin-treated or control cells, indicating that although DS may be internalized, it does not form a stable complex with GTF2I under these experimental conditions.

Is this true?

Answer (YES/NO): NO